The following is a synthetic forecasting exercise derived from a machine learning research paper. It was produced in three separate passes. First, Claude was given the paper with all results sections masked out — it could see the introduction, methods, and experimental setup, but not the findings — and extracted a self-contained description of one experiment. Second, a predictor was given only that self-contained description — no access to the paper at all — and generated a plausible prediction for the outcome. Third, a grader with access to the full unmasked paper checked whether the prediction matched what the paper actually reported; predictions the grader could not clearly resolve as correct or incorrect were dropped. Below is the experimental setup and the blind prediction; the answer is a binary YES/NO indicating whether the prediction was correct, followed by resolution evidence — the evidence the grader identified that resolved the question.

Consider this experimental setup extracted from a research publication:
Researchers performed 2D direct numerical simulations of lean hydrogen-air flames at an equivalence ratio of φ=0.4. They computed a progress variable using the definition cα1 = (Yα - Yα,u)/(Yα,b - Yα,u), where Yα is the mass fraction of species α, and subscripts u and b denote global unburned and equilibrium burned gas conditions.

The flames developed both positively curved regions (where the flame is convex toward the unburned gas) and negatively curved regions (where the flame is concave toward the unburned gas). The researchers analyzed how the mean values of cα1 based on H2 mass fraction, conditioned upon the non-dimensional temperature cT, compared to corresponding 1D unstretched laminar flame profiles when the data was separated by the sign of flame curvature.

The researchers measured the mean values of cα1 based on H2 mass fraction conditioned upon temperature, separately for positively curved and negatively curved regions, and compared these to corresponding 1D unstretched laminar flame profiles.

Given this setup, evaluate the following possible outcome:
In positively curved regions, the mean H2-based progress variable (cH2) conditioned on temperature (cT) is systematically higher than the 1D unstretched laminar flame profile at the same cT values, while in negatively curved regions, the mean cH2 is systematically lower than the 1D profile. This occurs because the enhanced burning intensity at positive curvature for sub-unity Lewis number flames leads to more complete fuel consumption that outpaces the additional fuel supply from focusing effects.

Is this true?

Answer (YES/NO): NO